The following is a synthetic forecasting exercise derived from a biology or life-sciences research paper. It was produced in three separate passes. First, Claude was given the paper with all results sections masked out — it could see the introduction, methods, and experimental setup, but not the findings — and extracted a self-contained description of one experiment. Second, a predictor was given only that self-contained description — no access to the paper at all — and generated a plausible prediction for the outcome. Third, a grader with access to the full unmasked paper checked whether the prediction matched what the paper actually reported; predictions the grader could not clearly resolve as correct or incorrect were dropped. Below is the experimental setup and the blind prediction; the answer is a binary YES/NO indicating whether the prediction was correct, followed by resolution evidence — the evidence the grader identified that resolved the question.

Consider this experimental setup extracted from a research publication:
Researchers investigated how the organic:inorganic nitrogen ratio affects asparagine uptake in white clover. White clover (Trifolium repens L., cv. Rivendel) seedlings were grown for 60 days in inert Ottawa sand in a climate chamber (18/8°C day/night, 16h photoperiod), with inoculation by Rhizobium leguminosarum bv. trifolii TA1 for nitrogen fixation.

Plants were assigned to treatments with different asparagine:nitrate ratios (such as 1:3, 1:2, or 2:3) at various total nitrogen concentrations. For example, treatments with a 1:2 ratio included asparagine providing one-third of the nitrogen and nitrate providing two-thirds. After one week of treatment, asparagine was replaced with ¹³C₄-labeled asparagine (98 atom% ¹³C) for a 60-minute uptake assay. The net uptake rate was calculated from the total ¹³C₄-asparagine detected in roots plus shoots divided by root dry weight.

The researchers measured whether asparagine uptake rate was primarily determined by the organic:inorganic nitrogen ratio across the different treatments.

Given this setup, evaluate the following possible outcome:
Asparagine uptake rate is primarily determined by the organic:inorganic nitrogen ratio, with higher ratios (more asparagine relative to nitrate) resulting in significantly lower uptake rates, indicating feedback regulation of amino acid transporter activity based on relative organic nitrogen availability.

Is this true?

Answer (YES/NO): NO